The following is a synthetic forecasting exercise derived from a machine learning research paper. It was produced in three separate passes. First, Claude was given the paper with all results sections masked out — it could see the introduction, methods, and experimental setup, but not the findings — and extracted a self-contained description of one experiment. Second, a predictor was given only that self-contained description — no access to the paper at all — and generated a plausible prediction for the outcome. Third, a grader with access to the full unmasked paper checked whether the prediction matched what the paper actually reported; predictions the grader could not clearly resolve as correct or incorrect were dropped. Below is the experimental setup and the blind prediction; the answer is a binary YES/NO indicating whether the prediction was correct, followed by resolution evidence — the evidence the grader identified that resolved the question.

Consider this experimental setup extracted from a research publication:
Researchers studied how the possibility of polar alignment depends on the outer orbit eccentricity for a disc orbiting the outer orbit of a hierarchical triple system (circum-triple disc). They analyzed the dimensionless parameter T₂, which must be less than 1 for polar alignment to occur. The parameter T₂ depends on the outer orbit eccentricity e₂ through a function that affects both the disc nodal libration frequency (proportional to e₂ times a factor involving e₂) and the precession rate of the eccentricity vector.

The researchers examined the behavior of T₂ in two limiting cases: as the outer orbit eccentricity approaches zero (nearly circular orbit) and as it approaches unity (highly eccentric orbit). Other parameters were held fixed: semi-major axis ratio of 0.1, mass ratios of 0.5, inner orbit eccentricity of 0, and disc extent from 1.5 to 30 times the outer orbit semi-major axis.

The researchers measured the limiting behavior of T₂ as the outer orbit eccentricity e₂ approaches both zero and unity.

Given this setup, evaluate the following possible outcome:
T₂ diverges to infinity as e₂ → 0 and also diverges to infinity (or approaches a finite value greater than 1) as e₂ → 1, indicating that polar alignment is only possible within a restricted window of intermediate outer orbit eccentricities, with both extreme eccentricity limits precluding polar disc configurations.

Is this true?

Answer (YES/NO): YES